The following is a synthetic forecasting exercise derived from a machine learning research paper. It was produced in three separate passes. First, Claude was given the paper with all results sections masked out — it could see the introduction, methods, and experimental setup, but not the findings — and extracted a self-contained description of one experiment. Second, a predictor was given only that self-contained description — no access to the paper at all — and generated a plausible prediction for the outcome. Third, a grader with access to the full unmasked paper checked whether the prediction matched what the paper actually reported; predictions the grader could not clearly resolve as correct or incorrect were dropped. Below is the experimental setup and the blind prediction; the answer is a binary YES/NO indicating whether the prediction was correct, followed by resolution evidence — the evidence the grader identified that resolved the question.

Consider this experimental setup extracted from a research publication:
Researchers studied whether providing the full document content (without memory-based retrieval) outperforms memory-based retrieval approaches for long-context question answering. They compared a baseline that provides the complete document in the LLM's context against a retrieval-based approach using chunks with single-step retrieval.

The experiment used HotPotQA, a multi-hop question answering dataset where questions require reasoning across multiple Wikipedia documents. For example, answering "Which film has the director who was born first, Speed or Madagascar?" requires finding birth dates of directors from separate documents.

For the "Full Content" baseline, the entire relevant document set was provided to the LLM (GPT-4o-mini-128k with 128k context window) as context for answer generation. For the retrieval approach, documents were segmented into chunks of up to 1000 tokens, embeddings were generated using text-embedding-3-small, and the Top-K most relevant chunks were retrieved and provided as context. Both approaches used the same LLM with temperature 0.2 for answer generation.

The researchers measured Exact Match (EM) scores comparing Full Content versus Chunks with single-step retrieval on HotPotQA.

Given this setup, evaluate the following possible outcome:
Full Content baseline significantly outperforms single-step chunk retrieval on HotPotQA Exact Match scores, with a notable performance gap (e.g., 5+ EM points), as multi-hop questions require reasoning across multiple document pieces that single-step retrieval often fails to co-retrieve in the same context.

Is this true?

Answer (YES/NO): NO